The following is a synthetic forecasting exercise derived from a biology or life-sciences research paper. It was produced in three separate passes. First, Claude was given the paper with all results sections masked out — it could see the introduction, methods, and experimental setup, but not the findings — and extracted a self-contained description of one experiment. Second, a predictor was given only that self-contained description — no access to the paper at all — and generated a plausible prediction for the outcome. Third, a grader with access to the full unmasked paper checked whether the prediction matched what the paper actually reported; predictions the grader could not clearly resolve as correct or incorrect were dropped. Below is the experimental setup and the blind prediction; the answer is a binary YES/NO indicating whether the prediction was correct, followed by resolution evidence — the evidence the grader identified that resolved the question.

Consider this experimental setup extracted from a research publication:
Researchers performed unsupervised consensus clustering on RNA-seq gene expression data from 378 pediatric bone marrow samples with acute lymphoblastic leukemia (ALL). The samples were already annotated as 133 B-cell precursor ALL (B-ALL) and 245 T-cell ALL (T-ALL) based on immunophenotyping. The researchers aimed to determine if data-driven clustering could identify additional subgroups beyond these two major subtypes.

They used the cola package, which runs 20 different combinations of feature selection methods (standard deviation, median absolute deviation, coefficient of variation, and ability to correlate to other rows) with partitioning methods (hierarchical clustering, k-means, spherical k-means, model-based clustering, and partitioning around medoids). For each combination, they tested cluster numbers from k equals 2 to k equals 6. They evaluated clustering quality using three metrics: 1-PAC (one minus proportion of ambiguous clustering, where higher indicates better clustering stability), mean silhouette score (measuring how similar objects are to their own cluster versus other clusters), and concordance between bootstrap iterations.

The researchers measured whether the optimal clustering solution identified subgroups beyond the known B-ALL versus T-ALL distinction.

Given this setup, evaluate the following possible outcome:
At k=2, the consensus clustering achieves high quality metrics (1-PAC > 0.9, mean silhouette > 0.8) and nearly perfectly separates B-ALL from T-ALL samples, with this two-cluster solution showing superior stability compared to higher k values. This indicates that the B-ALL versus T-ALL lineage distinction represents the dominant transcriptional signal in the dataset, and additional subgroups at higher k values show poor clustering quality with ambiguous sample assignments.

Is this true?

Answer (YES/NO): NO